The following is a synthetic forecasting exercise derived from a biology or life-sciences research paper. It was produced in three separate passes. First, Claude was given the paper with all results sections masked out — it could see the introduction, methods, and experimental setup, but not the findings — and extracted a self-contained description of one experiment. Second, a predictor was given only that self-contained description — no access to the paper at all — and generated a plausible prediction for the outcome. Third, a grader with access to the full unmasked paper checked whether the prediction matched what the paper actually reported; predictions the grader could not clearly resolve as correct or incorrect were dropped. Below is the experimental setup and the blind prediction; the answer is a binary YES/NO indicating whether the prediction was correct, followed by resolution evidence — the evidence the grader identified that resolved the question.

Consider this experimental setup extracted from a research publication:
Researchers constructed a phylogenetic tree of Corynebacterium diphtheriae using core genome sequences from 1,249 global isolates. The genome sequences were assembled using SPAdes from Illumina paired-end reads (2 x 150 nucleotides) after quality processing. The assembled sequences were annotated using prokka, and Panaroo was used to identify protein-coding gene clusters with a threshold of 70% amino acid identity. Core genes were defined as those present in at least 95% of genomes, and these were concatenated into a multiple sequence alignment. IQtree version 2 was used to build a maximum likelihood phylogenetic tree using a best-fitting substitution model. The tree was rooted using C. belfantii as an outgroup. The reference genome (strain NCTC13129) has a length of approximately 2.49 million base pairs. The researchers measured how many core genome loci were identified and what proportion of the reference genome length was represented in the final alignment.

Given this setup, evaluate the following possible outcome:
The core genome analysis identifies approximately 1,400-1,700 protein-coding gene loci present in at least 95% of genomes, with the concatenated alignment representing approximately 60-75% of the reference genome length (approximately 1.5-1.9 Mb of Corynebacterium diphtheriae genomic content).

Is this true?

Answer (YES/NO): NO